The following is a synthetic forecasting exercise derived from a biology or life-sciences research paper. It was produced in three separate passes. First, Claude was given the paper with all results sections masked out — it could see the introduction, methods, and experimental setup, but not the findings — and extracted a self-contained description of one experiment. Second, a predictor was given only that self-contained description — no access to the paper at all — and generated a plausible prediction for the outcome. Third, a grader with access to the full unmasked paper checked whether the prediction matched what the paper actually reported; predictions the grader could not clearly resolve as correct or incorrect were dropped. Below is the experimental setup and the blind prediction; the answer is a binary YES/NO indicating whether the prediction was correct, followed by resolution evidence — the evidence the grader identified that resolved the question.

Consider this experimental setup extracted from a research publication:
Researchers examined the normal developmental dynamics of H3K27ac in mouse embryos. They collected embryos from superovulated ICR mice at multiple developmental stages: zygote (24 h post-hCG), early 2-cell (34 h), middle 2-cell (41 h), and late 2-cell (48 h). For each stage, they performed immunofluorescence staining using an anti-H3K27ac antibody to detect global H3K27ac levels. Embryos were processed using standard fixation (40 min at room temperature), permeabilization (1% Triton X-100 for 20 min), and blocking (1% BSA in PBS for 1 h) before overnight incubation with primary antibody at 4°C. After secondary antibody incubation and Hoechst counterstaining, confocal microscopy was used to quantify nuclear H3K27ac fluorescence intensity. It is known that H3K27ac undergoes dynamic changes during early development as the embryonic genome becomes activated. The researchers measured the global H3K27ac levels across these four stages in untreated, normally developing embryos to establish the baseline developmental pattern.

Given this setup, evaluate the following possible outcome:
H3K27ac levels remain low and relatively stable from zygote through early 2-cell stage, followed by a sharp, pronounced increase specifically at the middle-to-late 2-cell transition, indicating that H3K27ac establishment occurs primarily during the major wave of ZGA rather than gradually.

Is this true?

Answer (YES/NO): NO